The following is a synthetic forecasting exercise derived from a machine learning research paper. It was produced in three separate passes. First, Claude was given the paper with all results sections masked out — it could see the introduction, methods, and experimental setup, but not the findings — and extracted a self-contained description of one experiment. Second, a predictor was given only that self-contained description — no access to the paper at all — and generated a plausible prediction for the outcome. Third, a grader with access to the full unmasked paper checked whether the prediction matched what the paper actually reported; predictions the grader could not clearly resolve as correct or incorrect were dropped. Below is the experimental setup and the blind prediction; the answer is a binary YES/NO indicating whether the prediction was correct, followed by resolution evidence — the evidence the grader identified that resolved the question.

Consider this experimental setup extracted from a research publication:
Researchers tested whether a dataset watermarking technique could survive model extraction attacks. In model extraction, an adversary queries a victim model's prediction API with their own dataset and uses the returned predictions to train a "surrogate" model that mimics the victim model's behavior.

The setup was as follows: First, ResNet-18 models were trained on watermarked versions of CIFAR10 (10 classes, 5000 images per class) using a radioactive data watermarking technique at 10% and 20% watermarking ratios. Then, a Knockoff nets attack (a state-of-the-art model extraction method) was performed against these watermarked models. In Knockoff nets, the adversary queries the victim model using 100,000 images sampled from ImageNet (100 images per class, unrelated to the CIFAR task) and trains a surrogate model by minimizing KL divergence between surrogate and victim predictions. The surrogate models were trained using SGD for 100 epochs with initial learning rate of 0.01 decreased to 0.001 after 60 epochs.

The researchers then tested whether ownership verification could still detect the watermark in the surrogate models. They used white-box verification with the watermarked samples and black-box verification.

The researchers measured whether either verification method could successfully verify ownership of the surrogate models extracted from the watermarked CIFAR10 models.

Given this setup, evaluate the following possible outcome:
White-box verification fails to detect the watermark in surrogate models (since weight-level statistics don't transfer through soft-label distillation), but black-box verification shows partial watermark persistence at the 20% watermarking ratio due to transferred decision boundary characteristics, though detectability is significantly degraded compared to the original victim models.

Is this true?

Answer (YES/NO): NO